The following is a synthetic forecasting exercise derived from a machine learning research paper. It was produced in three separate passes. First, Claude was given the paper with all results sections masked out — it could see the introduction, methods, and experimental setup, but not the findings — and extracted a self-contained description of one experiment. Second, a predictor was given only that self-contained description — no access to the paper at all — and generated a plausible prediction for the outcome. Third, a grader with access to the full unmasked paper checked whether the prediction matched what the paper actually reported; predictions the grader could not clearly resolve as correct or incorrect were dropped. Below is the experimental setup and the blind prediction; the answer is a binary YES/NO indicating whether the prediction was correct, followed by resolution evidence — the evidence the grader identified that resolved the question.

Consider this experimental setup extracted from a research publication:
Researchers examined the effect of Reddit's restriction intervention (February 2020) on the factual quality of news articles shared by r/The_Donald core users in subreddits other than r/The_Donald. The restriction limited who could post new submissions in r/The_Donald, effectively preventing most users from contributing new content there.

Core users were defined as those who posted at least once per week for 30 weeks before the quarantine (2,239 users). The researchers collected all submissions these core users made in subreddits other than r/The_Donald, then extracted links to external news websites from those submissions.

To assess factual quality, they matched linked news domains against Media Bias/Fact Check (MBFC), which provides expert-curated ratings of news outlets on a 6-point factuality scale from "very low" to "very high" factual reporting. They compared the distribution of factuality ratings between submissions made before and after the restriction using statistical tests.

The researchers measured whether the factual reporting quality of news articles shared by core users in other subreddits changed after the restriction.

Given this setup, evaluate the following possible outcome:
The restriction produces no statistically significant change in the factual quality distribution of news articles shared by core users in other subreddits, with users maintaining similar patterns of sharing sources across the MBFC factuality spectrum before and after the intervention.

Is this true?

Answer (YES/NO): NO